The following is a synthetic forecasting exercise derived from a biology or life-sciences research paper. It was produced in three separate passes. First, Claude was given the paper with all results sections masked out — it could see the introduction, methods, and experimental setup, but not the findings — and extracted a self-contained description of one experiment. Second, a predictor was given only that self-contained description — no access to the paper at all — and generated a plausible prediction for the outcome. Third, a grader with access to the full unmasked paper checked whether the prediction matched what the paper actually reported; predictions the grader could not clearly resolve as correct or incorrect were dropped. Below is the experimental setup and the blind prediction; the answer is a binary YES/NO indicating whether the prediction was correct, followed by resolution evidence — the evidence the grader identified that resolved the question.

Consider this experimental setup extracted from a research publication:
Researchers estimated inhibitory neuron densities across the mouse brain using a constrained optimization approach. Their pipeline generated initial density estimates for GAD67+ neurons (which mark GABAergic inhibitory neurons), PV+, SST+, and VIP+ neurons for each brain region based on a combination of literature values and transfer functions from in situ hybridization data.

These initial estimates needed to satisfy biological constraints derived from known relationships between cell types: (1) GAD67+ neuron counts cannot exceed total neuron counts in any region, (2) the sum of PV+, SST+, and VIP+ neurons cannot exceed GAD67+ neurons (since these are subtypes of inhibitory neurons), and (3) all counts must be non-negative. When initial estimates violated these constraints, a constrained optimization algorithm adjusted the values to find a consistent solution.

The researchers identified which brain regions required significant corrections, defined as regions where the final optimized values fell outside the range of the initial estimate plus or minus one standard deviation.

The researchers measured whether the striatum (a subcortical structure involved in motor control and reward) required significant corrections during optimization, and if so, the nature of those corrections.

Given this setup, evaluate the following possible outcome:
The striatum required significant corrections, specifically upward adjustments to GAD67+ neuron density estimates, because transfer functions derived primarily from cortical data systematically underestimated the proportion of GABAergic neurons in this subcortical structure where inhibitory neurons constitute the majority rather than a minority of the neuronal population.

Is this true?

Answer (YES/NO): NO